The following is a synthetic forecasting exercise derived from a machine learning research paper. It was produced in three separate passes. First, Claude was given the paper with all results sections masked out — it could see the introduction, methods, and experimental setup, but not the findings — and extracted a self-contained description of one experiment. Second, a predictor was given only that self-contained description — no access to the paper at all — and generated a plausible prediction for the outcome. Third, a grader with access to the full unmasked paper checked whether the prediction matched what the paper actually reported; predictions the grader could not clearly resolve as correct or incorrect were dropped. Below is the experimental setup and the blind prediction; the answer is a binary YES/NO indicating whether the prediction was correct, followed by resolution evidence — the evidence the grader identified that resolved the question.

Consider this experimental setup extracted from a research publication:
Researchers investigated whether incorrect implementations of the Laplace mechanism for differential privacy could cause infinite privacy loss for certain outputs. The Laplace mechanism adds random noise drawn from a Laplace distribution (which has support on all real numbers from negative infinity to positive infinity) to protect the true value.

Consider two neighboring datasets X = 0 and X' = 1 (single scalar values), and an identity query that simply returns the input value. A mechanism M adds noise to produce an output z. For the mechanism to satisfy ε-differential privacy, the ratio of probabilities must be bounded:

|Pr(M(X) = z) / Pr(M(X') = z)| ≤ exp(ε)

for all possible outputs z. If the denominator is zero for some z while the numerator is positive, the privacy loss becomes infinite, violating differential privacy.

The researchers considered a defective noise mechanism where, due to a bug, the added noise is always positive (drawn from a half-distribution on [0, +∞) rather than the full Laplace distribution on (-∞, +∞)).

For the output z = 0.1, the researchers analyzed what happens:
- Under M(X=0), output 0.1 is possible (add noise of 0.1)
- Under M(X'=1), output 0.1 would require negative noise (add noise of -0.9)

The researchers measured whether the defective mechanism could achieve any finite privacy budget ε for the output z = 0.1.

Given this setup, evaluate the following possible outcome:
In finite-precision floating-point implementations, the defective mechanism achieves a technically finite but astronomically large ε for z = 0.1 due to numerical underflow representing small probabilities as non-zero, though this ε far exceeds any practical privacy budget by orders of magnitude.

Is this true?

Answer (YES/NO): NO